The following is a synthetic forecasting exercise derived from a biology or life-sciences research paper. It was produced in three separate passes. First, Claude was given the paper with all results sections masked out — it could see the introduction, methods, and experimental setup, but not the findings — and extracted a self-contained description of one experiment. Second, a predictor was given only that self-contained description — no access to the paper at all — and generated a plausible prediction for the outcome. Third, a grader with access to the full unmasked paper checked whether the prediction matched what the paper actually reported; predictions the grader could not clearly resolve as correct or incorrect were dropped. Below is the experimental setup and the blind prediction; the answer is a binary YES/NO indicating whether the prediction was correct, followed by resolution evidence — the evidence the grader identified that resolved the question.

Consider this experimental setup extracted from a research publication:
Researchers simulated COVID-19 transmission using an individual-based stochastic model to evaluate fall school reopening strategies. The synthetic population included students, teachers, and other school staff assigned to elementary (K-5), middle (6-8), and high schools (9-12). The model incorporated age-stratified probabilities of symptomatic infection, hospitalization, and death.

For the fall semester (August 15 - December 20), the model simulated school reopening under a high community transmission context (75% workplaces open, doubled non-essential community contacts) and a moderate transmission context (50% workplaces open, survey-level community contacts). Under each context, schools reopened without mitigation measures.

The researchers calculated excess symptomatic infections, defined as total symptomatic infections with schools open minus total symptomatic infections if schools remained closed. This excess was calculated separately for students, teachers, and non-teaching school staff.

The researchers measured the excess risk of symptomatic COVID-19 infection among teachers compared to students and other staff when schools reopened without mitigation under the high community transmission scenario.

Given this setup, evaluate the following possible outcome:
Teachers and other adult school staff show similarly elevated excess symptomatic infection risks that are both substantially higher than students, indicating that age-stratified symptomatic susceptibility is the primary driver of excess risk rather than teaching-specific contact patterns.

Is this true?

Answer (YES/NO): YES